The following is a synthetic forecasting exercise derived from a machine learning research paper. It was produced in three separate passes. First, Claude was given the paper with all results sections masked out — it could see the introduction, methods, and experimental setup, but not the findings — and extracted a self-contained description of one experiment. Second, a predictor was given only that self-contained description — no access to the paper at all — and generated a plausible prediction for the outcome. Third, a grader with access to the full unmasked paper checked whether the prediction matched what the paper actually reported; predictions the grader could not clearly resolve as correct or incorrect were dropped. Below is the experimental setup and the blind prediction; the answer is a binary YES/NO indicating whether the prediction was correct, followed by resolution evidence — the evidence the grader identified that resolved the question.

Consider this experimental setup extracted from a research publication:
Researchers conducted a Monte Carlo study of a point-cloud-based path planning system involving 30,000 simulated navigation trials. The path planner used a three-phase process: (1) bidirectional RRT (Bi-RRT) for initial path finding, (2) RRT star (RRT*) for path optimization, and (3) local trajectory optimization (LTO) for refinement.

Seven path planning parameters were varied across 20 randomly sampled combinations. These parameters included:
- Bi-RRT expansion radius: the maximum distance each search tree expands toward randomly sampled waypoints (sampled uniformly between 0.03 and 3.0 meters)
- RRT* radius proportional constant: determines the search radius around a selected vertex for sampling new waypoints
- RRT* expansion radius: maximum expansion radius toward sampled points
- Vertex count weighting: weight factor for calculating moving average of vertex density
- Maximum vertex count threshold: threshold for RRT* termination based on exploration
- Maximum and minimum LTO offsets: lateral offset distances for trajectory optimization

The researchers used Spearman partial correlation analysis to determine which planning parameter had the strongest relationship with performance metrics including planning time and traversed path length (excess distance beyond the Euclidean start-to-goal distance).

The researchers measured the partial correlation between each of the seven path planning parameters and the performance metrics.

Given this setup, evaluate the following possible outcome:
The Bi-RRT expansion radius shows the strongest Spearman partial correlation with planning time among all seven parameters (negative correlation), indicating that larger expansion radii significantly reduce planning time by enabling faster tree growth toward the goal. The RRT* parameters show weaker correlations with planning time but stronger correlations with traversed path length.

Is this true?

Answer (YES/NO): NO